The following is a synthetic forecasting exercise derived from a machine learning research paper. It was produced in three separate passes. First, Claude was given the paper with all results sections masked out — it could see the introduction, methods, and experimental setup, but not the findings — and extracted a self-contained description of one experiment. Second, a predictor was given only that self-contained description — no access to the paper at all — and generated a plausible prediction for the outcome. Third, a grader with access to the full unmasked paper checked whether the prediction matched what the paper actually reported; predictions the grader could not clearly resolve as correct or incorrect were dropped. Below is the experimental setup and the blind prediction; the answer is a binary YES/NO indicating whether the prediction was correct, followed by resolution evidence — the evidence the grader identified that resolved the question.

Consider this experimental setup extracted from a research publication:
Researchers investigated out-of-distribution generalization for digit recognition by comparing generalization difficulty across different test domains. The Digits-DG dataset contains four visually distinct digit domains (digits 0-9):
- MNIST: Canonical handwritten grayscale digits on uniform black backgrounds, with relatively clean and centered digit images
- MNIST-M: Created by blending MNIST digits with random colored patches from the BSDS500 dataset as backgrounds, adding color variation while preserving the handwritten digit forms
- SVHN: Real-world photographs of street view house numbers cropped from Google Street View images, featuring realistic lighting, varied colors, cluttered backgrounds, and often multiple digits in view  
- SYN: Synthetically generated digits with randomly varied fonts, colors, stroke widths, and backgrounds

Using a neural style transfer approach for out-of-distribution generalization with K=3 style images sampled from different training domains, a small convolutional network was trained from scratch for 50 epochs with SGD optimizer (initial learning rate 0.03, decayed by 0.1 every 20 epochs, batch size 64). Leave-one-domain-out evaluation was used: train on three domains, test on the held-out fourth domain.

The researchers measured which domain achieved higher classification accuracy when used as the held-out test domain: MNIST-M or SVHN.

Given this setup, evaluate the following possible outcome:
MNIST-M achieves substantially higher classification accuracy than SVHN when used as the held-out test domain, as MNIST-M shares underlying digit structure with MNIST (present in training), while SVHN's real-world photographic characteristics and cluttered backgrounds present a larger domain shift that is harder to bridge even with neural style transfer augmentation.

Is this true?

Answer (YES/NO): NO